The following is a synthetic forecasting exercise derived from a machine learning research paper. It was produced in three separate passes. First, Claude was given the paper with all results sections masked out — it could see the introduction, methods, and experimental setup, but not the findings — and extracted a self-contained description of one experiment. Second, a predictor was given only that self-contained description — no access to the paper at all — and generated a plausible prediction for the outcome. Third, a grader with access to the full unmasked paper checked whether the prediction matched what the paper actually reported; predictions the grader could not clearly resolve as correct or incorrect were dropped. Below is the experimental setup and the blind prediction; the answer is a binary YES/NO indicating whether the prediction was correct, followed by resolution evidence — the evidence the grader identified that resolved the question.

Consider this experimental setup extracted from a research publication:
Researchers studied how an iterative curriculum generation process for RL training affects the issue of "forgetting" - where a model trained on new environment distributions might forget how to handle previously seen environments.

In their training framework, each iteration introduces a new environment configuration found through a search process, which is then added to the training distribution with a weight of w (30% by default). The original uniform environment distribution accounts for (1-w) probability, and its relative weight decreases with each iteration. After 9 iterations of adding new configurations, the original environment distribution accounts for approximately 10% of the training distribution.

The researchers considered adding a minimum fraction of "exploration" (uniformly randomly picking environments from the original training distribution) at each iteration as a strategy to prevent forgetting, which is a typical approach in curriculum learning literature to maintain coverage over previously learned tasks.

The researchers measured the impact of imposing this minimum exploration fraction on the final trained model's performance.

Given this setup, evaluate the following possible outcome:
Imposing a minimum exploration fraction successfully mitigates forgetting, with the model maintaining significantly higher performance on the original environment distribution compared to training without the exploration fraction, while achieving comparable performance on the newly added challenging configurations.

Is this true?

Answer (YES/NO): NO